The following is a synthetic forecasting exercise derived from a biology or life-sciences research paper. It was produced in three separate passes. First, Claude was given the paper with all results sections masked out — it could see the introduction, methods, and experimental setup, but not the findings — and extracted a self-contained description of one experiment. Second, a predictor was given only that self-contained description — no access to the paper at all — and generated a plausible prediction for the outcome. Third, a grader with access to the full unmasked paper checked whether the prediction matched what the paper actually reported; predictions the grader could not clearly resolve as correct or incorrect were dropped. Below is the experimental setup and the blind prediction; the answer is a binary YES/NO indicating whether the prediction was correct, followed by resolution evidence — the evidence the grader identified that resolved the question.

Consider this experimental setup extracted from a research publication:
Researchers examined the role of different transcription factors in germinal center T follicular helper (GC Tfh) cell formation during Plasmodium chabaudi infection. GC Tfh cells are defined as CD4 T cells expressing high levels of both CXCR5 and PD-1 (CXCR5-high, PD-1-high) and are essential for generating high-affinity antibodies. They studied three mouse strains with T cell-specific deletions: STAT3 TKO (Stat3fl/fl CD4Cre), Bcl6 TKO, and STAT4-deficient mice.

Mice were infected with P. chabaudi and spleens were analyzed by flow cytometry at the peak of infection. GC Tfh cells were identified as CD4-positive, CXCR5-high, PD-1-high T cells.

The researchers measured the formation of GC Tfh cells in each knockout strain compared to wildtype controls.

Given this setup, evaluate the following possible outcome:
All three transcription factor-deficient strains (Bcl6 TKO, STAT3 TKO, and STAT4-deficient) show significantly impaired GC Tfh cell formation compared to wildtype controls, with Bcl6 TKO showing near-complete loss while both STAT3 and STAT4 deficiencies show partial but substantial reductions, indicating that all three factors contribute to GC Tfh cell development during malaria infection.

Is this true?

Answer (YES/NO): NO